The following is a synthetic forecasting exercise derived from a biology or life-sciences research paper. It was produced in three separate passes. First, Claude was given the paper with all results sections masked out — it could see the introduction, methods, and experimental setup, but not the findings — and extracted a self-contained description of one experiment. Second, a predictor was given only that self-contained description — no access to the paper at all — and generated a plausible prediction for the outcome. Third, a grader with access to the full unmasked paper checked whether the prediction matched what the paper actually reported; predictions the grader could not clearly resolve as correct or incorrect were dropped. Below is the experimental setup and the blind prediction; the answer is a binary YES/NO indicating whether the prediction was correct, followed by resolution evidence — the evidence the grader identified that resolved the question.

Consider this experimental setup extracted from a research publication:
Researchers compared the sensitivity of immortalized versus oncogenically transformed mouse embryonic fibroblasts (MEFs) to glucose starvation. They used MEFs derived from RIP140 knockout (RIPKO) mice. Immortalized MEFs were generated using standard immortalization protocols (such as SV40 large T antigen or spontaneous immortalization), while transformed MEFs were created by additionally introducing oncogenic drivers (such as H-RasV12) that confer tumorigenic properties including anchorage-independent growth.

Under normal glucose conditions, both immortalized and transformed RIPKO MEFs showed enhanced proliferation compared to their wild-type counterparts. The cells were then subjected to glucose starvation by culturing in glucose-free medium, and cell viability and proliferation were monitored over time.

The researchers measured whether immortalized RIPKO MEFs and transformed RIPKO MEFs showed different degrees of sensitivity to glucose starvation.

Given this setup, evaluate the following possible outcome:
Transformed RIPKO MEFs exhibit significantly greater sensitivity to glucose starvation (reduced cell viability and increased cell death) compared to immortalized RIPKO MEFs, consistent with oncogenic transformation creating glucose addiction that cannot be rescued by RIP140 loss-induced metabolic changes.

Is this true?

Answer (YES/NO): YES